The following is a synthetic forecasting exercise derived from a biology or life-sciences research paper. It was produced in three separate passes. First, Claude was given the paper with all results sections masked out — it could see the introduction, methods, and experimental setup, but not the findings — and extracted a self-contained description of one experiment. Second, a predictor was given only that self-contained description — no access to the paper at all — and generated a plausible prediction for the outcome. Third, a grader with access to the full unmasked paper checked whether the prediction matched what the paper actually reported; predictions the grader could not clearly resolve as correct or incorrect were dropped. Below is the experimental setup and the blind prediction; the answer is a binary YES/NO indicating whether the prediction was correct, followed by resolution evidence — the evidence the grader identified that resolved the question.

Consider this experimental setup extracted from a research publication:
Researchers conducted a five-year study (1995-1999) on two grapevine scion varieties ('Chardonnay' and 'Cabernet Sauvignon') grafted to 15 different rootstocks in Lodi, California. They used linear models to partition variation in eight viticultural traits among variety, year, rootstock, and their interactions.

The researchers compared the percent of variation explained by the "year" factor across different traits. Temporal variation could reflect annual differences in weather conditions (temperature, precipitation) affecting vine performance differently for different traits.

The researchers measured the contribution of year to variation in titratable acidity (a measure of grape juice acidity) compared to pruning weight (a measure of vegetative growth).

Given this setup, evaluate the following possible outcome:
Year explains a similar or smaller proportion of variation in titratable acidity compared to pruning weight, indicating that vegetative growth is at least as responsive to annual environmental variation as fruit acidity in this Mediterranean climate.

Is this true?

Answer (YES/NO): YES